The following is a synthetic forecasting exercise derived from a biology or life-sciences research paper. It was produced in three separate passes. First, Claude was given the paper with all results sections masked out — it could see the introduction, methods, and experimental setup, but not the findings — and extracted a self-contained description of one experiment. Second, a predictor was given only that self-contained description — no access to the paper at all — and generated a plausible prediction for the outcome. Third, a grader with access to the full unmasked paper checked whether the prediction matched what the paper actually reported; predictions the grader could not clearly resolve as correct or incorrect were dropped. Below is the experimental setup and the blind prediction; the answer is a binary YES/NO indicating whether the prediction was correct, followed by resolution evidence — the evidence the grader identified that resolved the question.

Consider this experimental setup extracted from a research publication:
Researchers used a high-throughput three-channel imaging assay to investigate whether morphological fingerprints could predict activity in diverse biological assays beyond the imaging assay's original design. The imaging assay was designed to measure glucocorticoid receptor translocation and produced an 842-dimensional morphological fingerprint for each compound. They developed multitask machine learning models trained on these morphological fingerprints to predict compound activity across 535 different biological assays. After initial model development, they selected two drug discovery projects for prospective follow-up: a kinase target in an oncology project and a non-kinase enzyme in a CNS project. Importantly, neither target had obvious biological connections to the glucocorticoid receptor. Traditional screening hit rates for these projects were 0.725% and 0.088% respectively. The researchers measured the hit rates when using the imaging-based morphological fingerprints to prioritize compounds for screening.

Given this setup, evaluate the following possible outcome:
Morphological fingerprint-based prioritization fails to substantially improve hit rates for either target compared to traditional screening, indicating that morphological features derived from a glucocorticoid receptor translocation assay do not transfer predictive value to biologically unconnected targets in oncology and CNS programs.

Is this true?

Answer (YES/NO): NO